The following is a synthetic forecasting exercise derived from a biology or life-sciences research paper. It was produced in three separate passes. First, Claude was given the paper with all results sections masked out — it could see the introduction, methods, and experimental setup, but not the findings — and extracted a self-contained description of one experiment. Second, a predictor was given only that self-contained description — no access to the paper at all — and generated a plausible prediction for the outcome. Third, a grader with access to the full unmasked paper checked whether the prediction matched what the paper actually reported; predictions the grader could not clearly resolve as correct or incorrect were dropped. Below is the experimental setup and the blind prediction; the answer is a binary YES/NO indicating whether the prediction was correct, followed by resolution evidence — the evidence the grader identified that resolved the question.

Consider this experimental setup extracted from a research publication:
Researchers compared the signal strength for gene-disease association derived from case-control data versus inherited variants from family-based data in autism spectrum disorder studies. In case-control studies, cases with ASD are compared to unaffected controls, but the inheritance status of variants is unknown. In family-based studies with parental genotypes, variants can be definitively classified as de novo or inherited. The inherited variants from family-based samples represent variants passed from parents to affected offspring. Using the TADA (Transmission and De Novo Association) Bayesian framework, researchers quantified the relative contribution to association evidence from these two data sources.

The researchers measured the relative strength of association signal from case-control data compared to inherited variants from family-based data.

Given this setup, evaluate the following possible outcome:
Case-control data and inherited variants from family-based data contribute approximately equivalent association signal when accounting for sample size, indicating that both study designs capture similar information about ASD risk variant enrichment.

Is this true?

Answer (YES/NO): NO